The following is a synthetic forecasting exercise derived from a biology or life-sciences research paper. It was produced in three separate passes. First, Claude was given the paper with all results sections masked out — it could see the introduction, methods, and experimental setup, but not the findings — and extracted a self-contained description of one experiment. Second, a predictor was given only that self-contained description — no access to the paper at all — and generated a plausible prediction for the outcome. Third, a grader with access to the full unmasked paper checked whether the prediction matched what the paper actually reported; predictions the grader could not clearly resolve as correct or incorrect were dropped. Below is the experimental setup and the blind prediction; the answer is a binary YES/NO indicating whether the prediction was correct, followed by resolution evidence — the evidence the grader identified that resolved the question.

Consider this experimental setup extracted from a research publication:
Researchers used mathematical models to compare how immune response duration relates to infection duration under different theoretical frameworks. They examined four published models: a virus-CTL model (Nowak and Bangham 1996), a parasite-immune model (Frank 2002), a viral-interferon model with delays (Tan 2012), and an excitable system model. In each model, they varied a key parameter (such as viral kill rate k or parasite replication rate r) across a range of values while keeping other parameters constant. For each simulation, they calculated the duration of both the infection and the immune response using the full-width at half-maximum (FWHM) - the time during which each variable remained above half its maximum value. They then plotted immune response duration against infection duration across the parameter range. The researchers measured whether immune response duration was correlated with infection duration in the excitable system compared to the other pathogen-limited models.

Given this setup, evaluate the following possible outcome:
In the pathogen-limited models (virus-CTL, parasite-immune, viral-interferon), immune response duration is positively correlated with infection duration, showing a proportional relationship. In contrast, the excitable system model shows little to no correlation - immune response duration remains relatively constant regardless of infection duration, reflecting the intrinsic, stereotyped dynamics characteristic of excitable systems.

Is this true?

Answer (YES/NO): YES